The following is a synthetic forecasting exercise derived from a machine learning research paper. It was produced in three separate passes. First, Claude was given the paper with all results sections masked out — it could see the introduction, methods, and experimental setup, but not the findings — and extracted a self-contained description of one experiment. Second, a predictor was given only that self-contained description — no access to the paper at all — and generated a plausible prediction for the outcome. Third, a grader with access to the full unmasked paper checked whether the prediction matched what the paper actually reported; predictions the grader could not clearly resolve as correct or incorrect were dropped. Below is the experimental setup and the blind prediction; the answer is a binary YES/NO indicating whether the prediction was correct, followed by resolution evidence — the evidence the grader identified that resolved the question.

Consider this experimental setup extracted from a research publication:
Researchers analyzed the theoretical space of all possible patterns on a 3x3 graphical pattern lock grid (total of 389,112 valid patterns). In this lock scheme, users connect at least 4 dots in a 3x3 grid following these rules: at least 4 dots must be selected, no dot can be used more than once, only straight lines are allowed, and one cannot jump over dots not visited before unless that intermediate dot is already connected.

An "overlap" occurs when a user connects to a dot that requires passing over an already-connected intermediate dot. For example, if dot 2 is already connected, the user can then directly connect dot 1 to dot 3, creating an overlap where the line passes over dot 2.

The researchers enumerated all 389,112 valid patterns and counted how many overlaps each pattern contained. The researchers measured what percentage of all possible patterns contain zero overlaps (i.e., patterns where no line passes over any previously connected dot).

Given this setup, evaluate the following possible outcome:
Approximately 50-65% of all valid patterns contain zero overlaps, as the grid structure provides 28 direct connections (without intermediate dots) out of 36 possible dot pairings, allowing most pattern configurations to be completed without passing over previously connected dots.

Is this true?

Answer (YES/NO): NO